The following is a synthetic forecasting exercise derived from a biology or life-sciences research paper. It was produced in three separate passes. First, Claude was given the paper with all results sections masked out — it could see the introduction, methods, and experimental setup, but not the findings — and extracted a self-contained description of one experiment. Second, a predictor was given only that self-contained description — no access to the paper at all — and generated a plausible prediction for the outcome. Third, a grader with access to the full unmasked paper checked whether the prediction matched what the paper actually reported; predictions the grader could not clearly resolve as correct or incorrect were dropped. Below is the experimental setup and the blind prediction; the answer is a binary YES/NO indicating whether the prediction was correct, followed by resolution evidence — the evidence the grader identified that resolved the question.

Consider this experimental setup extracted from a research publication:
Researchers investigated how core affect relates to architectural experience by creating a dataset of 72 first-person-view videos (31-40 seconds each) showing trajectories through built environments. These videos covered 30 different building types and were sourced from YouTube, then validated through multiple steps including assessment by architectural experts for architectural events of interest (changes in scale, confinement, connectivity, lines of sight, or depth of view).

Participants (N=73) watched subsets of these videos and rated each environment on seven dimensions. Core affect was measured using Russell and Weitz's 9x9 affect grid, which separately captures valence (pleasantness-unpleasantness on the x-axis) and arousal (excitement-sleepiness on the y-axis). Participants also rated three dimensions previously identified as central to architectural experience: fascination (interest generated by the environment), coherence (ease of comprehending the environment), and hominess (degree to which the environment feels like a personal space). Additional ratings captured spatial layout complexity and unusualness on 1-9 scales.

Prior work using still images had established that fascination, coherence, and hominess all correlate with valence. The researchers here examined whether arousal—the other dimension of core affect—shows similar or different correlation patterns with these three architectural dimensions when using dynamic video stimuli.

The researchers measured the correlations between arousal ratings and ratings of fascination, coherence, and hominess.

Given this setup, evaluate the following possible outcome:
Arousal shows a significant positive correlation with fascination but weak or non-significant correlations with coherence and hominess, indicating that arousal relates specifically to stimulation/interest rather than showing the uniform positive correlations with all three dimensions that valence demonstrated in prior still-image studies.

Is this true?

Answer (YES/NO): YES